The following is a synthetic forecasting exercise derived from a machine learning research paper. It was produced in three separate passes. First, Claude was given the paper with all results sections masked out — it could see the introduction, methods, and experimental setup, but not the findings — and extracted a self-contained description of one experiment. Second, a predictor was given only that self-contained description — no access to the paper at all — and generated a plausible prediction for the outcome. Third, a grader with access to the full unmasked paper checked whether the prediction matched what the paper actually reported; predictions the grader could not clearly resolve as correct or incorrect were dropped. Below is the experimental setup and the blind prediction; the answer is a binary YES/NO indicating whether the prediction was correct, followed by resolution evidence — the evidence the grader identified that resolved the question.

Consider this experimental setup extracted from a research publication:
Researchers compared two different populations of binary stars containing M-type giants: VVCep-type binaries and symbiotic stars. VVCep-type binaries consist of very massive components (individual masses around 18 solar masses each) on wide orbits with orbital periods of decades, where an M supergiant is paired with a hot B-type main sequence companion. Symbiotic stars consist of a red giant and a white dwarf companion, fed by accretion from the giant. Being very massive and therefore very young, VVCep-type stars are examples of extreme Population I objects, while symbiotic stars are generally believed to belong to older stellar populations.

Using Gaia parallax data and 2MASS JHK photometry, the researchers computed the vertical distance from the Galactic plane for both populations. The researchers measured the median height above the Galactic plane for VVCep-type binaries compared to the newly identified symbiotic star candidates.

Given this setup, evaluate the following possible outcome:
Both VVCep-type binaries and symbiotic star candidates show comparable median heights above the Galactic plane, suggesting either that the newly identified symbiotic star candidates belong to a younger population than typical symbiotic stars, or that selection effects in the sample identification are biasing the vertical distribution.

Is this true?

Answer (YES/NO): NO